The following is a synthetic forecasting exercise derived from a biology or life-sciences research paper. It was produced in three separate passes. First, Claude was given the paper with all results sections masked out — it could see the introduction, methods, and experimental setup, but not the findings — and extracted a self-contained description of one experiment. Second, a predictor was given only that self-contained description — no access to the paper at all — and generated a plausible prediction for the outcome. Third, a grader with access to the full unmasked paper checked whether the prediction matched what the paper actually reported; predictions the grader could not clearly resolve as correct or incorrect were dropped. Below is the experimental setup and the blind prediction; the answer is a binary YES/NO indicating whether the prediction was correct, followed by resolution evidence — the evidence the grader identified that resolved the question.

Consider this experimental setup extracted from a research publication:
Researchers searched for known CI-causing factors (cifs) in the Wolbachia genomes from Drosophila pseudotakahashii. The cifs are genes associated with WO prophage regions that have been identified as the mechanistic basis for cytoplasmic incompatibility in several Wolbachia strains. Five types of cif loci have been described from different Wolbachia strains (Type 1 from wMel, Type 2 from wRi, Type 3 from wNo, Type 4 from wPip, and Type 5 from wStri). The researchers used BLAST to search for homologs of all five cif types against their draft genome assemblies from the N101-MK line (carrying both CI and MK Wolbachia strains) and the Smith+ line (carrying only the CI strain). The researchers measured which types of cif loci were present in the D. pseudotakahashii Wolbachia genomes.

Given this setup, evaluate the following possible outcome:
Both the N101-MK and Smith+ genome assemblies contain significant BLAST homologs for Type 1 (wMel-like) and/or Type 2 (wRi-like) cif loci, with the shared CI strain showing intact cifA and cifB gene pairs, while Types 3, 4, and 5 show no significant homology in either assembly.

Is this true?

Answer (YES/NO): YES